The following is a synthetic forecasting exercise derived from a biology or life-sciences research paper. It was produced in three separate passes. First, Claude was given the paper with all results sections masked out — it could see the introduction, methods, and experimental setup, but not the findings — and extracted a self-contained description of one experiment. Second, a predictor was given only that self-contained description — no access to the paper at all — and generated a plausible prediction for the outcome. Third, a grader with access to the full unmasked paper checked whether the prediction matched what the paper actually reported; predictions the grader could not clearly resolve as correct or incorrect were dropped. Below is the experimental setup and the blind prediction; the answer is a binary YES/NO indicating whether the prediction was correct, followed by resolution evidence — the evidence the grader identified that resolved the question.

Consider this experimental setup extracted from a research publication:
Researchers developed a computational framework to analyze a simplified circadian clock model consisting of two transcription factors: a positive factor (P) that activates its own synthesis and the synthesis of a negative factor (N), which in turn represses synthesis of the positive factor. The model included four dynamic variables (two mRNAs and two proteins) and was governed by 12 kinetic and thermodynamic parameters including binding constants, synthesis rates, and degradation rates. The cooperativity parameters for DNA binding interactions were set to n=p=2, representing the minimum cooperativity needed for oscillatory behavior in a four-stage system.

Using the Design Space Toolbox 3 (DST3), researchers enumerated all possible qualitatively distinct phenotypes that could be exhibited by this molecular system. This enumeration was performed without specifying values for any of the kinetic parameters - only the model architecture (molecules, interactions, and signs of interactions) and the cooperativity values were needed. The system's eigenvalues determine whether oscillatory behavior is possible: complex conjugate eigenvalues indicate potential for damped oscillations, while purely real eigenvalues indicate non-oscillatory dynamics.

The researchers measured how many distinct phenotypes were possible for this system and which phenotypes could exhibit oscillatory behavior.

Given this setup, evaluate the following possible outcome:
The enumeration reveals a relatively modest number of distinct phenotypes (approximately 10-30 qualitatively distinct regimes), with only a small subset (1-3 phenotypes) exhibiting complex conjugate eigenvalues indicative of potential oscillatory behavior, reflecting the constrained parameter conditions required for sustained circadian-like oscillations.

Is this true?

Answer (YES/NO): NO